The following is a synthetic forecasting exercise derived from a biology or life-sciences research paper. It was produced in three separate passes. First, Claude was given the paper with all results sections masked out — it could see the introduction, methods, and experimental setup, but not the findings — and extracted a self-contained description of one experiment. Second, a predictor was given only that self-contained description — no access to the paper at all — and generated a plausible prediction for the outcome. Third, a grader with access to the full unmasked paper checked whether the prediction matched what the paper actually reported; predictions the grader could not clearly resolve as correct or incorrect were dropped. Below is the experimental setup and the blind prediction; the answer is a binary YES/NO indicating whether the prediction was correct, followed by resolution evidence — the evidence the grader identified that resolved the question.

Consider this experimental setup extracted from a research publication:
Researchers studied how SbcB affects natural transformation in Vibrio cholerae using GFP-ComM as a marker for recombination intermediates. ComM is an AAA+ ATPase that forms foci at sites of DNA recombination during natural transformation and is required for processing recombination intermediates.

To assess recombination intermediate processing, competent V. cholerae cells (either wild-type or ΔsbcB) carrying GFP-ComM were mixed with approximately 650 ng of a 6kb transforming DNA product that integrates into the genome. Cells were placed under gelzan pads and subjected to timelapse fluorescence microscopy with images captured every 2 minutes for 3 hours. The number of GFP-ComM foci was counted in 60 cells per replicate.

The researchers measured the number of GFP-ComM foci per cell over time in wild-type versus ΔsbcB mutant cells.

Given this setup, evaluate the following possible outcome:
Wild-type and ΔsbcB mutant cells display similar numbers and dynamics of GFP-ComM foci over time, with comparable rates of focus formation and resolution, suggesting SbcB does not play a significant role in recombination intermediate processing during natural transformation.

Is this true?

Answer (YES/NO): NO